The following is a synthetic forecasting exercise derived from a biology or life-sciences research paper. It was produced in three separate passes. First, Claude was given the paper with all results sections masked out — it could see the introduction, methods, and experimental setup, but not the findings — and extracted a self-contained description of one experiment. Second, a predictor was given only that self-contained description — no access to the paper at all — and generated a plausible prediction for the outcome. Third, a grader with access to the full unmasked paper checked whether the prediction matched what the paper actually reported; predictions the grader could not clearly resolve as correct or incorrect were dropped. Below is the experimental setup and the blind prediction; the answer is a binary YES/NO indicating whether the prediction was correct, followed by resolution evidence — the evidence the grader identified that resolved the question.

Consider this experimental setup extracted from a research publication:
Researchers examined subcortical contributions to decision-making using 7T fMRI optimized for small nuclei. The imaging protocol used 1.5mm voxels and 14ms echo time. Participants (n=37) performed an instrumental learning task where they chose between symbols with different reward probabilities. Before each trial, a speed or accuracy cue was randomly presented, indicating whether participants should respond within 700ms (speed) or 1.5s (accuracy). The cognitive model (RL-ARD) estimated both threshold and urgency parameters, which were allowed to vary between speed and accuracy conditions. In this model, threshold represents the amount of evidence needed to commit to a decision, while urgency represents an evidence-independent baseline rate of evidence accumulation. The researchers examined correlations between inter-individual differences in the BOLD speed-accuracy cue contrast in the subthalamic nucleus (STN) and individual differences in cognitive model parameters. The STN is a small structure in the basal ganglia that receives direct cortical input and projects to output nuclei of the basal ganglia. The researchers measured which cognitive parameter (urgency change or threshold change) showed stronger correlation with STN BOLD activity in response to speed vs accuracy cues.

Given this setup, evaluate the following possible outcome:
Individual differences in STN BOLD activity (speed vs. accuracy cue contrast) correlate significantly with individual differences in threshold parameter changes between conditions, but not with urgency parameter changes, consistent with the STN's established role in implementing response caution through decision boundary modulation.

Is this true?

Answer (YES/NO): NO